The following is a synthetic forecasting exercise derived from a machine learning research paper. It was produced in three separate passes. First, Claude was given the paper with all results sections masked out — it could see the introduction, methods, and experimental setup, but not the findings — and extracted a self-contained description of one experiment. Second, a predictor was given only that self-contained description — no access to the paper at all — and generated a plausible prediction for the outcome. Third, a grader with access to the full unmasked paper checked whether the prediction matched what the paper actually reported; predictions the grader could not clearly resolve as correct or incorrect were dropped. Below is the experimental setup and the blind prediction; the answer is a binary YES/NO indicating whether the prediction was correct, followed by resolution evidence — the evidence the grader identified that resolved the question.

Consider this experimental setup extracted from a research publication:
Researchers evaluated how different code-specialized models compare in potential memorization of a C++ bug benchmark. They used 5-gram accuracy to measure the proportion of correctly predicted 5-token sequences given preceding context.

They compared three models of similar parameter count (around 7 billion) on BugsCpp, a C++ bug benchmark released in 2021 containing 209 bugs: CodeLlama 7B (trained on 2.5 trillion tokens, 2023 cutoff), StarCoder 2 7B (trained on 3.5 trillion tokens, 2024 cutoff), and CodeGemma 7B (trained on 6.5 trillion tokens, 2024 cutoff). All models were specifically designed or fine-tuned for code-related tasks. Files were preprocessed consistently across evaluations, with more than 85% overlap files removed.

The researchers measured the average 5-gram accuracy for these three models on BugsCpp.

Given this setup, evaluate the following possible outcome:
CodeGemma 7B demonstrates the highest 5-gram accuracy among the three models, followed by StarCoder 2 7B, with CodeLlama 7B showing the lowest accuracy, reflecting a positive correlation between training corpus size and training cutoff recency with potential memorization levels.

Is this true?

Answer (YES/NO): NO